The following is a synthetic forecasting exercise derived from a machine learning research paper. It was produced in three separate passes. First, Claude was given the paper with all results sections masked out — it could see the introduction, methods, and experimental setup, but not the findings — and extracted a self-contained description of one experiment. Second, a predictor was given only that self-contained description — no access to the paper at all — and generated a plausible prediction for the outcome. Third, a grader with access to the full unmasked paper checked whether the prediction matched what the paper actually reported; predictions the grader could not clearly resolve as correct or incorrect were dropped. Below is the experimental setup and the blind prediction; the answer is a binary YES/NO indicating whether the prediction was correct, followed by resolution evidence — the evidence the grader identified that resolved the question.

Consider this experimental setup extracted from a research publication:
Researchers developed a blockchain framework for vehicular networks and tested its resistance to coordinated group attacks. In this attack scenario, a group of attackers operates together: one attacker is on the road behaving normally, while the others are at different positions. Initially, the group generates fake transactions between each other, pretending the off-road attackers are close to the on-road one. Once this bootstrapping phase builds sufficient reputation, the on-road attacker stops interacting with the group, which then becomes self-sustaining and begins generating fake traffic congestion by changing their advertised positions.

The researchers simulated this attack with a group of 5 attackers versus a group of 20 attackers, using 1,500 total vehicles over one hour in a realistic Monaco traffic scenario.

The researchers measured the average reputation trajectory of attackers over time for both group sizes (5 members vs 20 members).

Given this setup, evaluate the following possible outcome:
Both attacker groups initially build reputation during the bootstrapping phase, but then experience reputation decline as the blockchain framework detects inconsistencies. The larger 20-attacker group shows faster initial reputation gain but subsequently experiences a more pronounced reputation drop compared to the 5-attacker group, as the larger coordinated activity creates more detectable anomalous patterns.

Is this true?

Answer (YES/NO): NO